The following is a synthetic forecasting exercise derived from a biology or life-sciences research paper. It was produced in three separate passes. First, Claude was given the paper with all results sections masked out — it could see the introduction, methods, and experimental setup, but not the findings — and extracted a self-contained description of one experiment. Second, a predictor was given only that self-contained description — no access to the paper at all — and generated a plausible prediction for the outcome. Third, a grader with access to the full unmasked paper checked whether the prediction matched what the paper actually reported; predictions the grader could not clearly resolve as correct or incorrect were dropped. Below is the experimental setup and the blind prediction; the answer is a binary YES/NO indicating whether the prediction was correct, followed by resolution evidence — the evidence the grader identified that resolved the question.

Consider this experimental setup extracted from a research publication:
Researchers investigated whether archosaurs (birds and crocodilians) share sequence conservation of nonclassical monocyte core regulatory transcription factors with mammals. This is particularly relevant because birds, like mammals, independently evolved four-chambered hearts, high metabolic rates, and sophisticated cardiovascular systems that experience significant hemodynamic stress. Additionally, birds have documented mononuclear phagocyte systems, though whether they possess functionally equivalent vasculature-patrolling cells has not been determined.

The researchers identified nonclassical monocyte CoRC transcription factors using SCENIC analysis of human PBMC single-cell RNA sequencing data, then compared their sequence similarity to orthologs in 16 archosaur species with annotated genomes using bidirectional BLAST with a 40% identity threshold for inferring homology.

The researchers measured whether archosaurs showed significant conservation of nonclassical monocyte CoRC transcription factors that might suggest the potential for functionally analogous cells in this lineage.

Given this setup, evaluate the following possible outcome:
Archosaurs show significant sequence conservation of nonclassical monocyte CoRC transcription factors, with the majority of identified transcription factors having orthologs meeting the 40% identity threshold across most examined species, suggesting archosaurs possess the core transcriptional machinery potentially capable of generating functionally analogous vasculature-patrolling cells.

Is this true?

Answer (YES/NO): NO